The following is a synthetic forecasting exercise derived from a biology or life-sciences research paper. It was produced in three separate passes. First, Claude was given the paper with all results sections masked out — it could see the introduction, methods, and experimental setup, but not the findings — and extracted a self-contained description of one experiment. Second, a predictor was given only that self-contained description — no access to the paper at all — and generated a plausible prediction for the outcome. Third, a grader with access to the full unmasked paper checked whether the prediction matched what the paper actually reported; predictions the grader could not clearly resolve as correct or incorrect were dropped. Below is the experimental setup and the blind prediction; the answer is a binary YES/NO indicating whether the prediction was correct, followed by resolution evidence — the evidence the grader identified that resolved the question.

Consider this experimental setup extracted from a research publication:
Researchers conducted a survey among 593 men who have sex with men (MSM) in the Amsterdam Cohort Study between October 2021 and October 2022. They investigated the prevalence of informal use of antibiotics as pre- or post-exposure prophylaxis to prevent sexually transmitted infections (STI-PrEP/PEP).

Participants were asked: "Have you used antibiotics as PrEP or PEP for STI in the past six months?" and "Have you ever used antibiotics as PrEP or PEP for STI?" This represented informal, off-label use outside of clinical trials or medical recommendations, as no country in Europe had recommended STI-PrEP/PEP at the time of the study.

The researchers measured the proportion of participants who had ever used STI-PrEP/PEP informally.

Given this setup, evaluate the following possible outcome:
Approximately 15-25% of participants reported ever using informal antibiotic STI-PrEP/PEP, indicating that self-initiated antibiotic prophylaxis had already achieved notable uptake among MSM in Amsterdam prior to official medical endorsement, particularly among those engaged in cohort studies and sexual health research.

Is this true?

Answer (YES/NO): NO